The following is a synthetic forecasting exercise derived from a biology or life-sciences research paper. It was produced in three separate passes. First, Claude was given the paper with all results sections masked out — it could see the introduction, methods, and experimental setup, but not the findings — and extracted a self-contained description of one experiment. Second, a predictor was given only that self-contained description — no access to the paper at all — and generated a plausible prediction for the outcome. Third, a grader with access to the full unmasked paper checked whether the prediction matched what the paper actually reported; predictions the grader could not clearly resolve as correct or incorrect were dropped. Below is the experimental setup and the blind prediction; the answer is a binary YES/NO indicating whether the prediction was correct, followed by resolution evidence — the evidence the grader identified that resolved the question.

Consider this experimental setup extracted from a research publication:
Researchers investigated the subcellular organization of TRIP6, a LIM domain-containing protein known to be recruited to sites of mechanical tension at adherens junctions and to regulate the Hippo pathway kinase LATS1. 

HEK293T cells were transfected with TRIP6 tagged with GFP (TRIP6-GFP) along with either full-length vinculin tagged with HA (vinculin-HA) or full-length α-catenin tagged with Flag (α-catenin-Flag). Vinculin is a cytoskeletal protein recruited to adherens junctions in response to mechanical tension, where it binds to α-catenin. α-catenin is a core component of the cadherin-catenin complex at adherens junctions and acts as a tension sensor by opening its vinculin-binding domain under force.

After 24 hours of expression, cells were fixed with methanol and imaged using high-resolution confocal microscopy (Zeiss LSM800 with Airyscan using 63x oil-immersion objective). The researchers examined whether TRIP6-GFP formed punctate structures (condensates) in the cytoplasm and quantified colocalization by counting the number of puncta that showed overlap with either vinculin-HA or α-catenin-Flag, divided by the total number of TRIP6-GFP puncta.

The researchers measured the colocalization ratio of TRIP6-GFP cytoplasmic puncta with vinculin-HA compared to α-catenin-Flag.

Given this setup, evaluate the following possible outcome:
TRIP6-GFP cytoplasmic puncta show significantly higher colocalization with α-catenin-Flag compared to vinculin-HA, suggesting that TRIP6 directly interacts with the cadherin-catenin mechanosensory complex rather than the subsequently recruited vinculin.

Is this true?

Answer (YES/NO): NO